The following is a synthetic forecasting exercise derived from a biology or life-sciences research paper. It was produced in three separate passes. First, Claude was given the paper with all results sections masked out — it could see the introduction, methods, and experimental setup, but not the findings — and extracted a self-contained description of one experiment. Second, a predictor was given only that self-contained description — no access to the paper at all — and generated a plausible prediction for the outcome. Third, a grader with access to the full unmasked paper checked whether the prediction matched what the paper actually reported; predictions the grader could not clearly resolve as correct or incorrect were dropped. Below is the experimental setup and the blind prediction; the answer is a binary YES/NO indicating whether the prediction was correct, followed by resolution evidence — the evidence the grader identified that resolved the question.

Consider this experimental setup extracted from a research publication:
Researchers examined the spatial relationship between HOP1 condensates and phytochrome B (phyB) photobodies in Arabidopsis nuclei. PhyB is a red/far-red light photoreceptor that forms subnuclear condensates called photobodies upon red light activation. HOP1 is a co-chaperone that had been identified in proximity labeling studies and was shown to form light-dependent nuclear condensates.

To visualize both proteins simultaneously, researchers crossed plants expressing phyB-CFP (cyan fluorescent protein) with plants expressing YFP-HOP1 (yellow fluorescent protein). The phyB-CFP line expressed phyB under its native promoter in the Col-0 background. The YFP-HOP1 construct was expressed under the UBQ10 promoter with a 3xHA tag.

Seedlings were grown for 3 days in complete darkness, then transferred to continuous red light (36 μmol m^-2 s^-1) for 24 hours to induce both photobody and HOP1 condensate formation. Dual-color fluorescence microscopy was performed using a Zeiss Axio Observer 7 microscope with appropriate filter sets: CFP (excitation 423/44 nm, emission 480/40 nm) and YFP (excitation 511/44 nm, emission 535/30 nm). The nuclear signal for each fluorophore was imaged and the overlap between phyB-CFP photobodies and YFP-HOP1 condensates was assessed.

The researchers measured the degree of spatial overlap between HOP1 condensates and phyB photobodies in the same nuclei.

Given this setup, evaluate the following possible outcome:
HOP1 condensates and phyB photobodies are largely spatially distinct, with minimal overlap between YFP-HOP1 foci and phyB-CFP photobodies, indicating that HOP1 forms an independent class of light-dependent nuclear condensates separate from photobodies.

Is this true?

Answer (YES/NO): NO